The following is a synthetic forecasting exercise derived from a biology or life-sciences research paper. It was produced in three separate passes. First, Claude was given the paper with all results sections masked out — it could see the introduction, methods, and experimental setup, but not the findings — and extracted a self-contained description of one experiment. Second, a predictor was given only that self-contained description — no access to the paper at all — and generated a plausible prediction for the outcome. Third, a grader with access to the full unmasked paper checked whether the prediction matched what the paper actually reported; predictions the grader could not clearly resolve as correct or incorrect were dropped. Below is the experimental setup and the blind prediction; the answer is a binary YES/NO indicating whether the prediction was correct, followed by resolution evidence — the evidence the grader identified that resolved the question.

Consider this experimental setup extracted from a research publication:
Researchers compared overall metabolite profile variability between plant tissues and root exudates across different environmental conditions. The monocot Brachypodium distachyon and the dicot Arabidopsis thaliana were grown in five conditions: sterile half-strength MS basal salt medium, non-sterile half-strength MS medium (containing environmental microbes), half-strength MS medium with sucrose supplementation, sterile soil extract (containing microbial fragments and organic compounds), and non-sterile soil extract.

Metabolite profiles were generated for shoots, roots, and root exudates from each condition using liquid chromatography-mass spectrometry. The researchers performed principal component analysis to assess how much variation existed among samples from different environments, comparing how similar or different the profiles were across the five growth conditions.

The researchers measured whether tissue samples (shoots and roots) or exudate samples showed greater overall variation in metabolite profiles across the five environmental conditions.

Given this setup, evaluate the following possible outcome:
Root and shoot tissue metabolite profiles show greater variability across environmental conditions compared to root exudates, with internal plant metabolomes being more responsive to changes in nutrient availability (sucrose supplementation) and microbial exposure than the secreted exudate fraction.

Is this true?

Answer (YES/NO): NO